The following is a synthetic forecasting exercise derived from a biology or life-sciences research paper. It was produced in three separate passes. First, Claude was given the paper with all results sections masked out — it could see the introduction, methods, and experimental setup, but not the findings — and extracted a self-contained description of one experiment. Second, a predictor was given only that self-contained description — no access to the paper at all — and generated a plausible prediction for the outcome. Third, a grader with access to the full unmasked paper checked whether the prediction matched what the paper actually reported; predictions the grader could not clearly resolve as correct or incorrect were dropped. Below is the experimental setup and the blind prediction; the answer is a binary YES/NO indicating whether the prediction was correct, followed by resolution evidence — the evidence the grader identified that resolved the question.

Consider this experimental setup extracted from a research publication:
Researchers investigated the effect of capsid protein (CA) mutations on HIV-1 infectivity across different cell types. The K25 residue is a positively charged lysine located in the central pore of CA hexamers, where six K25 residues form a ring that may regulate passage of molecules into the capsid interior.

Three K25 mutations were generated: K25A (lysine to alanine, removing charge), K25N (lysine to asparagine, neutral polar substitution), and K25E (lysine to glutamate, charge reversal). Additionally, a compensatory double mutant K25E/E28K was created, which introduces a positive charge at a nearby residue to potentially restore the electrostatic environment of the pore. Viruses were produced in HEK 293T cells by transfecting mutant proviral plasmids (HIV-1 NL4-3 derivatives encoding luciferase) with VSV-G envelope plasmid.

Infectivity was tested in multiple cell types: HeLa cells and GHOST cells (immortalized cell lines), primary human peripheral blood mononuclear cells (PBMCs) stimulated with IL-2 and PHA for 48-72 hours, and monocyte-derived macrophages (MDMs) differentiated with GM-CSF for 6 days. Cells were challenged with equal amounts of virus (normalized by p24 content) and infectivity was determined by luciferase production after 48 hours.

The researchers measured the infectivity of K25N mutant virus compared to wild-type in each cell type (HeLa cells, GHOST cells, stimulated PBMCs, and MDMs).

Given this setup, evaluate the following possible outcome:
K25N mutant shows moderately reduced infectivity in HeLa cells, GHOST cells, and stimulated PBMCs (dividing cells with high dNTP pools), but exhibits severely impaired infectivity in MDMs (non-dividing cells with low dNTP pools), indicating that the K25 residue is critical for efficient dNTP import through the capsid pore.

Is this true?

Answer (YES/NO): NO